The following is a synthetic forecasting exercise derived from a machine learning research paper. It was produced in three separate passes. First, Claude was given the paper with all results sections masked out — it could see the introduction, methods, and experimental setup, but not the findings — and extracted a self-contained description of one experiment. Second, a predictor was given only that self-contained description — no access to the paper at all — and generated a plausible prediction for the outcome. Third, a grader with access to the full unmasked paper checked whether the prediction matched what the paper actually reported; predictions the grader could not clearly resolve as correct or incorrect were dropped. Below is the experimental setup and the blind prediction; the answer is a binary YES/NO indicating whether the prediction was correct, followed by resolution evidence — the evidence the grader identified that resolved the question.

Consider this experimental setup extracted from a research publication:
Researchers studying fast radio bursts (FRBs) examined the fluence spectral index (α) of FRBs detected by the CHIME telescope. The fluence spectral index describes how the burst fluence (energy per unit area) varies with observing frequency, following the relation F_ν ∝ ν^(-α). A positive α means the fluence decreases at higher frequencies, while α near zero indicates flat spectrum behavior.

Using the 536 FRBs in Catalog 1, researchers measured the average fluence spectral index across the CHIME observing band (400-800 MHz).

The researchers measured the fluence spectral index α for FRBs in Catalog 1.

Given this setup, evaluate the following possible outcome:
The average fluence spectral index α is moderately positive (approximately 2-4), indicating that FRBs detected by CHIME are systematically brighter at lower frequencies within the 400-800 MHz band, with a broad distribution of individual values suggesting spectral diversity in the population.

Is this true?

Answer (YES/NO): NO